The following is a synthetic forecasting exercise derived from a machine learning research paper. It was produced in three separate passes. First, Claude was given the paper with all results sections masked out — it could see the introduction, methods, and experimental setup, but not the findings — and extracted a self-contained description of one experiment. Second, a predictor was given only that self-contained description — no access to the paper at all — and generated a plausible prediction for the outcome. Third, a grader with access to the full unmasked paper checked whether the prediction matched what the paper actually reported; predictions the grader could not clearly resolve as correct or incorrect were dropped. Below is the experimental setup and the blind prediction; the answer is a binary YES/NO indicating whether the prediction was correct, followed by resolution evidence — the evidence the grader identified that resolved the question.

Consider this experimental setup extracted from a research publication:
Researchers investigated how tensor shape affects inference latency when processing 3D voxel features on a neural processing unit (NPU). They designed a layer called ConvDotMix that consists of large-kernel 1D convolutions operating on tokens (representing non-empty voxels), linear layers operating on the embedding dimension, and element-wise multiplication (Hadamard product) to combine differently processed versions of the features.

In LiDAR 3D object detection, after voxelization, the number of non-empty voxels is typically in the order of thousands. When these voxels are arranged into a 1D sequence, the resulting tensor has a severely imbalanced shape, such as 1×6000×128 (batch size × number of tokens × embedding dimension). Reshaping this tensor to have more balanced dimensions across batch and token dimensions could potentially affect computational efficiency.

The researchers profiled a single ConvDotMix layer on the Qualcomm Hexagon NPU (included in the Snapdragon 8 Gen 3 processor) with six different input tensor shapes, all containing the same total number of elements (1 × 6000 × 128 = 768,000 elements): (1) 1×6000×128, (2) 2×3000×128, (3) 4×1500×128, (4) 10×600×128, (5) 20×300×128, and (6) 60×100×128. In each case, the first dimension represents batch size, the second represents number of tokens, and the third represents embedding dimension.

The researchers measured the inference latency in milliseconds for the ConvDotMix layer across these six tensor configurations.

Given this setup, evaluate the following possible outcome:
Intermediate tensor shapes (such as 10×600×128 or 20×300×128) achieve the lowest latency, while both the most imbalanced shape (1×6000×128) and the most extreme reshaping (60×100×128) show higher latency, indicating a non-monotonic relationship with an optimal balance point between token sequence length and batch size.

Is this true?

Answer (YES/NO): NO